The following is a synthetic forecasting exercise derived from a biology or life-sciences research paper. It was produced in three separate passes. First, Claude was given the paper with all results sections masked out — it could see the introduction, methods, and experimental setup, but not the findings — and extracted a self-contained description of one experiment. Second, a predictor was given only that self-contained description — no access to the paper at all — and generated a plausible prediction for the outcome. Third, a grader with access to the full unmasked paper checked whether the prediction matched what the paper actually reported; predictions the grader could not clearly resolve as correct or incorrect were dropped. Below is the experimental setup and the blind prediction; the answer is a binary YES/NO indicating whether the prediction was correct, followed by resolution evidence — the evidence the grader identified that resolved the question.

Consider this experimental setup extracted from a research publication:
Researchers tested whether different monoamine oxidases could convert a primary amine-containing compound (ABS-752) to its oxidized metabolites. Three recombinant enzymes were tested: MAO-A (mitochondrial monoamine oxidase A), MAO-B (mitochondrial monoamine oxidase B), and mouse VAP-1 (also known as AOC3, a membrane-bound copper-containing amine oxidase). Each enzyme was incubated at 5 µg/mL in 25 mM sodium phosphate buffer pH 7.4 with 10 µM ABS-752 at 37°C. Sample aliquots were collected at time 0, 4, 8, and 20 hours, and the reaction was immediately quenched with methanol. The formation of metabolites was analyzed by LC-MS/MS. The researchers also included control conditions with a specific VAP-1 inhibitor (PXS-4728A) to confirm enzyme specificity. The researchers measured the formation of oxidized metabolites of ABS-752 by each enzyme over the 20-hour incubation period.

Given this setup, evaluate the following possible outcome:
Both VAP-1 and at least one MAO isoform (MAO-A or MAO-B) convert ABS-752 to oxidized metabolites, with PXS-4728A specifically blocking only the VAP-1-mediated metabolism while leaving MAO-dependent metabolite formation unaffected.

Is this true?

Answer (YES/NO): NO